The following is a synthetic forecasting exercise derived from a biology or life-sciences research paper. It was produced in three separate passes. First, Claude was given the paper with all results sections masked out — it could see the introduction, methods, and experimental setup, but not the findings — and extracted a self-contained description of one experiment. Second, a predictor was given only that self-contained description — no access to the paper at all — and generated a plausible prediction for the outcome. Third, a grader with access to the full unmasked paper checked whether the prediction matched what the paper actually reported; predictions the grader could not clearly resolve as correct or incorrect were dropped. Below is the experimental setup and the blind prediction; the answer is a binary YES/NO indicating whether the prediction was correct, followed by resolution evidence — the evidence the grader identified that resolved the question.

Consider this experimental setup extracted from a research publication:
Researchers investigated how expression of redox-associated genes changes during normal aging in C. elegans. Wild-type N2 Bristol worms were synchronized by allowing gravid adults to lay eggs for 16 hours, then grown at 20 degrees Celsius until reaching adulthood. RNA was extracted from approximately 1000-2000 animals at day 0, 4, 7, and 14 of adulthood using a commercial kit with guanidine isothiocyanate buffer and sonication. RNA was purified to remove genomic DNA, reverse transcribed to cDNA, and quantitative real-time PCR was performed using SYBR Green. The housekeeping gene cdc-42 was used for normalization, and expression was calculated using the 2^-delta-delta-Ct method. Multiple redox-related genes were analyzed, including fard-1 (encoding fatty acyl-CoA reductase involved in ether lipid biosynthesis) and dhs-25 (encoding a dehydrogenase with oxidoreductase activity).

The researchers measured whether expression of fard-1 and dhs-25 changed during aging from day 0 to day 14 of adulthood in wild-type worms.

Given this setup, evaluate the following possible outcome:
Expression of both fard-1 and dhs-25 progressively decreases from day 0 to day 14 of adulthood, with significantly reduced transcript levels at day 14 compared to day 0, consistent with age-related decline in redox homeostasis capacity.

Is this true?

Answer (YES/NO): YES